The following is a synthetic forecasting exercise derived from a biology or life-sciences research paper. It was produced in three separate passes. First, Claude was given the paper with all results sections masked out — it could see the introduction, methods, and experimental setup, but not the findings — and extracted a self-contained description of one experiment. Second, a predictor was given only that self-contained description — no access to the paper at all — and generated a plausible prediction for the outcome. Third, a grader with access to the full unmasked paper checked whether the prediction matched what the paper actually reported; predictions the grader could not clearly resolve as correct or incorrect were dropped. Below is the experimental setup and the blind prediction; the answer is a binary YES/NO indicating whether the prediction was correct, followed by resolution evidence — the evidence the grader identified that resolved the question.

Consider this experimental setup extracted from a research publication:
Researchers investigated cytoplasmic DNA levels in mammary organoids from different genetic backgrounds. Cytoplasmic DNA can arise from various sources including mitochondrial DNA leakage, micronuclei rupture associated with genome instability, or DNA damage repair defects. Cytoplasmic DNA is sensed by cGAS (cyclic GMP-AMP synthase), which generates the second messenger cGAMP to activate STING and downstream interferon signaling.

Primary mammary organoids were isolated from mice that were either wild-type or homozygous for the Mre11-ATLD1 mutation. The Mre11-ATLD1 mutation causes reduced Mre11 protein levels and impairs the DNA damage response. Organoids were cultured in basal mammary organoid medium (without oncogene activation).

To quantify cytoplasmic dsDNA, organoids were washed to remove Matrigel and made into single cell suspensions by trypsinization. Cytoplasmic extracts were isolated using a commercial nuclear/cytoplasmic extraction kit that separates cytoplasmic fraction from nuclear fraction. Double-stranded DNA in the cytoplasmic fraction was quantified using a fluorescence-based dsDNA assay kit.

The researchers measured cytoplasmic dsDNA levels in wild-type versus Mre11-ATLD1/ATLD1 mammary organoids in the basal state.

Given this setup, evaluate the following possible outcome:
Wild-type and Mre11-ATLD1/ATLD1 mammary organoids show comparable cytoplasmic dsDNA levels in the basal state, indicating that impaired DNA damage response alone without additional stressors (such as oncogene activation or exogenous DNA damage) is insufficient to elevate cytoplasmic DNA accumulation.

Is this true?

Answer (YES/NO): YES